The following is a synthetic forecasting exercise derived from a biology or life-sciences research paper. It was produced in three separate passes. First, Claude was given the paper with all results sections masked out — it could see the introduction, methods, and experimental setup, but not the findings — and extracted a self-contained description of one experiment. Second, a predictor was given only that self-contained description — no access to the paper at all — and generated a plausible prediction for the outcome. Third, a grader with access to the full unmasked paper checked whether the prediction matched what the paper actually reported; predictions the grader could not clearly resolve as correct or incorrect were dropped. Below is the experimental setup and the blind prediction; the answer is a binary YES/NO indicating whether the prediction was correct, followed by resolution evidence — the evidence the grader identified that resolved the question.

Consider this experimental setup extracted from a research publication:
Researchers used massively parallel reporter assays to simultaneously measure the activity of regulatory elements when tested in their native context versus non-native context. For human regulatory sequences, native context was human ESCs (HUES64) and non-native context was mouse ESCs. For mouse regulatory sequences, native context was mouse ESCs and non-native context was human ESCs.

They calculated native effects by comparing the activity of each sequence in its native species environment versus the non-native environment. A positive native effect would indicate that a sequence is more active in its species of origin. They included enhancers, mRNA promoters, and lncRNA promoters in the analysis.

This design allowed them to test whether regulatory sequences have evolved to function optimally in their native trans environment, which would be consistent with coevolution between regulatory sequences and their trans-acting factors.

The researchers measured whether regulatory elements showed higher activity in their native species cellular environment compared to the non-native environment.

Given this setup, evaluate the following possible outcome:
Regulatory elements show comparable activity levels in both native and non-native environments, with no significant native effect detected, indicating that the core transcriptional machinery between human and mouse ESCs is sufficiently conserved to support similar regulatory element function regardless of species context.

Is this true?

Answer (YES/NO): NO